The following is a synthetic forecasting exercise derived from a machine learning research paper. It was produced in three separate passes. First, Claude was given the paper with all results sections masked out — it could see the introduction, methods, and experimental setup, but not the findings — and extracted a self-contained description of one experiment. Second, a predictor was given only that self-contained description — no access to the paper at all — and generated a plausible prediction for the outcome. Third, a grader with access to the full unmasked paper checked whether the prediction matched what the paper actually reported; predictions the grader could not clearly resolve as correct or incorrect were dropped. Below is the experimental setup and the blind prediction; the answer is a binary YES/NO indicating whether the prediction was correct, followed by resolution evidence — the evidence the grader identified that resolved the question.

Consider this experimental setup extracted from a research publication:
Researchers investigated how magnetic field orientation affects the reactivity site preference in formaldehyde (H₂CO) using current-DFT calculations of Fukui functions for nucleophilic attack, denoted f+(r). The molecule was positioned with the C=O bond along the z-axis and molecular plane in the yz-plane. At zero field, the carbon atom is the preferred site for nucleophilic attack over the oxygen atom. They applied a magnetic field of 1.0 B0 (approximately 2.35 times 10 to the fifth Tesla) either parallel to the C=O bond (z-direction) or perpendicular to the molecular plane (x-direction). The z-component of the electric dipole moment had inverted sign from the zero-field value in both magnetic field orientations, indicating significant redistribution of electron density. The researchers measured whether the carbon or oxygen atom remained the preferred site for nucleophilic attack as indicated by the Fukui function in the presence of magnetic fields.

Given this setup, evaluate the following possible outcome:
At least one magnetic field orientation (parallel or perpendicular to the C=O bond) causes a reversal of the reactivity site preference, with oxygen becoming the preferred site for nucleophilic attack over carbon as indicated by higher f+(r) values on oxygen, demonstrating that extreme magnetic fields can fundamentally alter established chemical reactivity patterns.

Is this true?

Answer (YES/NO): NO